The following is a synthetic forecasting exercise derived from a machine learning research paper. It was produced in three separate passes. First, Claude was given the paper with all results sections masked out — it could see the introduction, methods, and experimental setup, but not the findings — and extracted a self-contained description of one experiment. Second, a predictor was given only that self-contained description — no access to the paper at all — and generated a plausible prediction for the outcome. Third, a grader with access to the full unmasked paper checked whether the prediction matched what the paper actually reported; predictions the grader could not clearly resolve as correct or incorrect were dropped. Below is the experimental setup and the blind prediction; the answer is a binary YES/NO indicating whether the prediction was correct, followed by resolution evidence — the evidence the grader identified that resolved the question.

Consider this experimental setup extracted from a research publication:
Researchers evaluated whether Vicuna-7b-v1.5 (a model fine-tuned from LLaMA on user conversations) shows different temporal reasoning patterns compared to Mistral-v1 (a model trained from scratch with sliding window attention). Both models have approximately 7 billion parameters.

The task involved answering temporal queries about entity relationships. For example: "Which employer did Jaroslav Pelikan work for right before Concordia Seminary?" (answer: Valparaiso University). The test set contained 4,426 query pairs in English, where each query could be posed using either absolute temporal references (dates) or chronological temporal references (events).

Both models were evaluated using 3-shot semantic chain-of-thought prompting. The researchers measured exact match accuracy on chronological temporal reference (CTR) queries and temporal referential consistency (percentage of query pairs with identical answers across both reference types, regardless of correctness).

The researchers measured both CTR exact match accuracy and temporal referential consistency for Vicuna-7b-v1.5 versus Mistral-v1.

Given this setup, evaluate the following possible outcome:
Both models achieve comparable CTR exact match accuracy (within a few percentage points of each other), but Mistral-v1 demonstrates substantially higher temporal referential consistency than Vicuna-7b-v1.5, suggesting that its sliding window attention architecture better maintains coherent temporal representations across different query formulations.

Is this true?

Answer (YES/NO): NO